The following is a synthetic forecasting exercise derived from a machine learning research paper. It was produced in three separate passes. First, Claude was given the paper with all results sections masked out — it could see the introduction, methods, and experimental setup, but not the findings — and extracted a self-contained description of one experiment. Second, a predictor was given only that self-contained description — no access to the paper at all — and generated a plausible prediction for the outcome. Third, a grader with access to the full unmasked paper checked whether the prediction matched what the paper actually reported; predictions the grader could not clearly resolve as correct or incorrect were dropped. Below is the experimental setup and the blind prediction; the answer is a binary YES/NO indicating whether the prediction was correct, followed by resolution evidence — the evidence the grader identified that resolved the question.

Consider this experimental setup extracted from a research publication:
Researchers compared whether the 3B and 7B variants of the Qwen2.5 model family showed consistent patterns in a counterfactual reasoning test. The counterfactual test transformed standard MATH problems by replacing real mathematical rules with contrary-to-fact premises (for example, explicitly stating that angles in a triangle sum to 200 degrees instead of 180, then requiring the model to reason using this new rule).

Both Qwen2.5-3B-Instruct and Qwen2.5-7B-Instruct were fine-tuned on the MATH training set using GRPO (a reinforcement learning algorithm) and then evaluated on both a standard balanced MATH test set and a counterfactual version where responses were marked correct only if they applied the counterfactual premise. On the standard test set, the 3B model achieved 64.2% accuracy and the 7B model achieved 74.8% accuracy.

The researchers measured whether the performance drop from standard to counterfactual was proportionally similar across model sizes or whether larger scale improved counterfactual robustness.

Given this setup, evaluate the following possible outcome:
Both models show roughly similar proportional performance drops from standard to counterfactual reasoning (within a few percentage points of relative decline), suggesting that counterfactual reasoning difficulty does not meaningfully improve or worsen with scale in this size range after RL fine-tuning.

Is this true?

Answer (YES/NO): YES